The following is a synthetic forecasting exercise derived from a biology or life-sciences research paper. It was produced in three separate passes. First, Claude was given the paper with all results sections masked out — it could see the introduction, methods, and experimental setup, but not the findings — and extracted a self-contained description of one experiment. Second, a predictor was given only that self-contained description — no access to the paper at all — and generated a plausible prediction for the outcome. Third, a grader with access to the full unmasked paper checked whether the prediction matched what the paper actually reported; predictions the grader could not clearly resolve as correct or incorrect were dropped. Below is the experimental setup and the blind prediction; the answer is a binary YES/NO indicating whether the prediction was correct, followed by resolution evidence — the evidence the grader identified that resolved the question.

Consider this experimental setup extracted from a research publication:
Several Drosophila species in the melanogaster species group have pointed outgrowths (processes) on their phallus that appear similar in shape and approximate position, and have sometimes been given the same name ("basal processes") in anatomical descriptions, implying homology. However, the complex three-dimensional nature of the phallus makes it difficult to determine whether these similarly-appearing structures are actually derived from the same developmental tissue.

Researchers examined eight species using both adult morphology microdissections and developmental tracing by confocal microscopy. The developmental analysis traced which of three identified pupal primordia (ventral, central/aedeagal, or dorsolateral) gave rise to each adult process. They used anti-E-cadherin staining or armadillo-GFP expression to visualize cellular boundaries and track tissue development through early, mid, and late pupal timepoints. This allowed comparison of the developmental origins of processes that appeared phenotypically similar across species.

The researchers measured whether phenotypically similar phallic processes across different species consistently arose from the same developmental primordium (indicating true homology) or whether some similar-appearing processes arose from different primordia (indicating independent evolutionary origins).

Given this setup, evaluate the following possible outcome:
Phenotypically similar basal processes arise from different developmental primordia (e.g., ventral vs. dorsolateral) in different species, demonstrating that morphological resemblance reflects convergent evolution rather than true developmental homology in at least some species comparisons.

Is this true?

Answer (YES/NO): YES